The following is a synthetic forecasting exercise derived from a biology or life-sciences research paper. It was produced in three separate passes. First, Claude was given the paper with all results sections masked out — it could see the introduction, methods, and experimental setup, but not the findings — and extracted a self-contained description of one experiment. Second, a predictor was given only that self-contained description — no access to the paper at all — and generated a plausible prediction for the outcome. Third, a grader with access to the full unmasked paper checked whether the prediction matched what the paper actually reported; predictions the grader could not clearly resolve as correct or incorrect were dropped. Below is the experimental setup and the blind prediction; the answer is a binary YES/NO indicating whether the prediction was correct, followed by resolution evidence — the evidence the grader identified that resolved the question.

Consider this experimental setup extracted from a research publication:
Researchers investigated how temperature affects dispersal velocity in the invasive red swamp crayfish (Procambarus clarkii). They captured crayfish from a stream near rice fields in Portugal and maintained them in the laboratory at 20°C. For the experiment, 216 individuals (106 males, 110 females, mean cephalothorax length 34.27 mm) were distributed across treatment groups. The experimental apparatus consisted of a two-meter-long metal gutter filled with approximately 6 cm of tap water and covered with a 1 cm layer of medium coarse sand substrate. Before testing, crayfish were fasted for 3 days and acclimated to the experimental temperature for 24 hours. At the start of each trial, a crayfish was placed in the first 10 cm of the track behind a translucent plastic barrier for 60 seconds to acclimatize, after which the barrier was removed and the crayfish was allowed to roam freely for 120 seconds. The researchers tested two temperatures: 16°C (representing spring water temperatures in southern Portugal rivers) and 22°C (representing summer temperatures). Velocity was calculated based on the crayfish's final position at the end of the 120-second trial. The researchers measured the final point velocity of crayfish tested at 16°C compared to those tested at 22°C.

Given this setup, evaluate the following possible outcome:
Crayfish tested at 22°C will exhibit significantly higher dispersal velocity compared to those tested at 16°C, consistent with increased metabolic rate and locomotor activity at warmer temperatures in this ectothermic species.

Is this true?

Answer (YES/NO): YES